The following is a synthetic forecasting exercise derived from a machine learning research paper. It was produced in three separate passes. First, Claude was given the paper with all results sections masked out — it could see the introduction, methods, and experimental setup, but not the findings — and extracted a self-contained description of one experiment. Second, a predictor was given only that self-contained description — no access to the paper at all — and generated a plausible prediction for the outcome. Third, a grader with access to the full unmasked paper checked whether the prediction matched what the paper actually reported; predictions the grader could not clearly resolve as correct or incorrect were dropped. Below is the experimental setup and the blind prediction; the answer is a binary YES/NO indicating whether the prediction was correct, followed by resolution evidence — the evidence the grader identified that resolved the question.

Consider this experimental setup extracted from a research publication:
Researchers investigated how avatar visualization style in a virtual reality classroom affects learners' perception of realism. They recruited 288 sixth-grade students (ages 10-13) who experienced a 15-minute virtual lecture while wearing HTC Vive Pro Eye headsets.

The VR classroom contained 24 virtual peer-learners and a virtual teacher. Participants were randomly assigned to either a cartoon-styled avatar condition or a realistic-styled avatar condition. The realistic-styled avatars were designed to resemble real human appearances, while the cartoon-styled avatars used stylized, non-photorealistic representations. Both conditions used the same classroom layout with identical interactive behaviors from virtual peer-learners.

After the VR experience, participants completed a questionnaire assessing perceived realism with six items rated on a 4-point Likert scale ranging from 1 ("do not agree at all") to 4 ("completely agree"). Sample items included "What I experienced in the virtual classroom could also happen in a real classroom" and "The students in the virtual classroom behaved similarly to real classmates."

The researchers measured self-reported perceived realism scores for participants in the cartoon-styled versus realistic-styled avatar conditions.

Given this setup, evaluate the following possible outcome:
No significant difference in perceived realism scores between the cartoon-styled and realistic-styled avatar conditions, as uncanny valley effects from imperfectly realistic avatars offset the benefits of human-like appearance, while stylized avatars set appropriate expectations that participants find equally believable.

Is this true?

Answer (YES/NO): YES